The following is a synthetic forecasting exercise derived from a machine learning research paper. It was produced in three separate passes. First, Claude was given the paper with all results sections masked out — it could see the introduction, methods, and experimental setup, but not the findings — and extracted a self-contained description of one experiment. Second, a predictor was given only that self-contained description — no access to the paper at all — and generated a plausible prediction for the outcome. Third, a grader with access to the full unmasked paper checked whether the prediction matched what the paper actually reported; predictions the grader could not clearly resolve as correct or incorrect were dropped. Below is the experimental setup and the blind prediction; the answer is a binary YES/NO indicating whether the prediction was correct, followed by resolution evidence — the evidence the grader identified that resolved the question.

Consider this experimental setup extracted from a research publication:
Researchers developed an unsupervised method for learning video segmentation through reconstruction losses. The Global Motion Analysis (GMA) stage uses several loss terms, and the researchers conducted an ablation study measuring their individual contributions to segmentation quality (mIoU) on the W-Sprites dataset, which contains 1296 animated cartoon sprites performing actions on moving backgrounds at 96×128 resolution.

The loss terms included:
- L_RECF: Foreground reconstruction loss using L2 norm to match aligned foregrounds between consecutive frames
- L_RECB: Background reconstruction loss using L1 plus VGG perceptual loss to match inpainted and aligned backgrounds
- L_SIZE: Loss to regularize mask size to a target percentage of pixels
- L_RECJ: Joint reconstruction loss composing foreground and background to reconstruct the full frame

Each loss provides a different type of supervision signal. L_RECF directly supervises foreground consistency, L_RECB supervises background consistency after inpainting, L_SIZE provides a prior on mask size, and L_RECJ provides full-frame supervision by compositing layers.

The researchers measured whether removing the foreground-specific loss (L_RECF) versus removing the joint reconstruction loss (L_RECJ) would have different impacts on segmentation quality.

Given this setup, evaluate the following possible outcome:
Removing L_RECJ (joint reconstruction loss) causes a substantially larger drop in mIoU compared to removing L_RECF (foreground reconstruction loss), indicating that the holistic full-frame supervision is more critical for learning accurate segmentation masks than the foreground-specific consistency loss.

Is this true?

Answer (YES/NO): NO